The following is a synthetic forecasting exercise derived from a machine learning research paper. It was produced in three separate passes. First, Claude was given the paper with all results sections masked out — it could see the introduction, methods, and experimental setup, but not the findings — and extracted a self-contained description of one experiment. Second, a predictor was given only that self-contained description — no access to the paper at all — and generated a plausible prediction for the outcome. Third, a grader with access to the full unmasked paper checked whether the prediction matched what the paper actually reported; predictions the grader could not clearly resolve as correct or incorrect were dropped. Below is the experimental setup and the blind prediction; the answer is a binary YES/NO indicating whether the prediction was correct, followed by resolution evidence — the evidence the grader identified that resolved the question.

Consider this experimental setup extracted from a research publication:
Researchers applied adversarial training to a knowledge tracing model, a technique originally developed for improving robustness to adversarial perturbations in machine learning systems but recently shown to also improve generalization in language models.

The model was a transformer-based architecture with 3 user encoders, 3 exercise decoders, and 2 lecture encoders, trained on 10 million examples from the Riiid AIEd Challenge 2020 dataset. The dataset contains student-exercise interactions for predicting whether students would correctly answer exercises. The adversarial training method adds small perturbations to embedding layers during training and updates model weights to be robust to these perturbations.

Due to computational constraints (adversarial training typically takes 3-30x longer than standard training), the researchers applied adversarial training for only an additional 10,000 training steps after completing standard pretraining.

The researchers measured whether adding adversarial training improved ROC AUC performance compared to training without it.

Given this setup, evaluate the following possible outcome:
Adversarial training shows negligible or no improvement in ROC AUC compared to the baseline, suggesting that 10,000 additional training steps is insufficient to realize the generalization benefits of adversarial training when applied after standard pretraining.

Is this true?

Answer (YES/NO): YES